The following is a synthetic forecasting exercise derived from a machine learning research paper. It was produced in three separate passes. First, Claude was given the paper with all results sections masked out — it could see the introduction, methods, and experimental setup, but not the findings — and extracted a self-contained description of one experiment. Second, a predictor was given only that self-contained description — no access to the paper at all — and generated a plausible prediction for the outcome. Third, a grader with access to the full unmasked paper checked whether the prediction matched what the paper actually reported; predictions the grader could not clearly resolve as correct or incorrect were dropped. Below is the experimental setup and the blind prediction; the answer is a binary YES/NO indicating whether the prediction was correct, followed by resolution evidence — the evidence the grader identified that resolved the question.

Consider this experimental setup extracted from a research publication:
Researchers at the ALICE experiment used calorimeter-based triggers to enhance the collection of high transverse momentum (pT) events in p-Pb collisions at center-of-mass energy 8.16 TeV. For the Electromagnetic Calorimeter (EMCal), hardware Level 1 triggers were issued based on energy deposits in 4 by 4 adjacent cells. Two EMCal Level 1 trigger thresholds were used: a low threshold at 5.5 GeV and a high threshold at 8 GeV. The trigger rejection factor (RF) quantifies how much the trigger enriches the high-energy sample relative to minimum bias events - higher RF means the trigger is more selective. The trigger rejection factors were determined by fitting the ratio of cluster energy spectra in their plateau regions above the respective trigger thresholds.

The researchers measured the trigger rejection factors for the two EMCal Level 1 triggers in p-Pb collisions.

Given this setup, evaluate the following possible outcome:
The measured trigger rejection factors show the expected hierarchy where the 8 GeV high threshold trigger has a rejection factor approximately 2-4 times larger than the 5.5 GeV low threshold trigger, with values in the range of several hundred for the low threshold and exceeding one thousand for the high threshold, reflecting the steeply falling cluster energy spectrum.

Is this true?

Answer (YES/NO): NO